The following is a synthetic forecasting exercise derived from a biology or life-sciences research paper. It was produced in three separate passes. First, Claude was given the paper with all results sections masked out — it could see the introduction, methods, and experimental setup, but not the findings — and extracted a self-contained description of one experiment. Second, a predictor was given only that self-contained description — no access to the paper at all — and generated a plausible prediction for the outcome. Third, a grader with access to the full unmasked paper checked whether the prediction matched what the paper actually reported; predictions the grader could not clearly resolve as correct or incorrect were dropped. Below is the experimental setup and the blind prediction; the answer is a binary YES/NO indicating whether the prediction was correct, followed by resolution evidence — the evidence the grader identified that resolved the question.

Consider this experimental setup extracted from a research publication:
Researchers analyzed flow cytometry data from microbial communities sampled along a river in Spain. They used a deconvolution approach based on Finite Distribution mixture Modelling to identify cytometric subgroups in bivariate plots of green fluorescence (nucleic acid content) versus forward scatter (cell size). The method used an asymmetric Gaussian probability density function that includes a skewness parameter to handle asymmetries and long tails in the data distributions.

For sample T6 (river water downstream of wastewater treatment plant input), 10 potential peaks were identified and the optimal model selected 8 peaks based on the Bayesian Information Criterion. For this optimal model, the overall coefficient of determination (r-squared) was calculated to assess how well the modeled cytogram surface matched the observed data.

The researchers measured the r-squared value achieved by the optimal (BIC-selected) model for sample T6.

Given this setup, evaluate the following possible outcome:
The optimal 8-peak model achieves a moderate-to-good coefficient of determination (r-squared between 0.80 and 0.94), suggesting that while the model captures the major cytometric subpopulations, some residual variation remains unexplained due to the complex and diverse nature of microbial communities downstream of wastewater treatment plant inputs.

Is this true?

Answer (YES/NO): NO